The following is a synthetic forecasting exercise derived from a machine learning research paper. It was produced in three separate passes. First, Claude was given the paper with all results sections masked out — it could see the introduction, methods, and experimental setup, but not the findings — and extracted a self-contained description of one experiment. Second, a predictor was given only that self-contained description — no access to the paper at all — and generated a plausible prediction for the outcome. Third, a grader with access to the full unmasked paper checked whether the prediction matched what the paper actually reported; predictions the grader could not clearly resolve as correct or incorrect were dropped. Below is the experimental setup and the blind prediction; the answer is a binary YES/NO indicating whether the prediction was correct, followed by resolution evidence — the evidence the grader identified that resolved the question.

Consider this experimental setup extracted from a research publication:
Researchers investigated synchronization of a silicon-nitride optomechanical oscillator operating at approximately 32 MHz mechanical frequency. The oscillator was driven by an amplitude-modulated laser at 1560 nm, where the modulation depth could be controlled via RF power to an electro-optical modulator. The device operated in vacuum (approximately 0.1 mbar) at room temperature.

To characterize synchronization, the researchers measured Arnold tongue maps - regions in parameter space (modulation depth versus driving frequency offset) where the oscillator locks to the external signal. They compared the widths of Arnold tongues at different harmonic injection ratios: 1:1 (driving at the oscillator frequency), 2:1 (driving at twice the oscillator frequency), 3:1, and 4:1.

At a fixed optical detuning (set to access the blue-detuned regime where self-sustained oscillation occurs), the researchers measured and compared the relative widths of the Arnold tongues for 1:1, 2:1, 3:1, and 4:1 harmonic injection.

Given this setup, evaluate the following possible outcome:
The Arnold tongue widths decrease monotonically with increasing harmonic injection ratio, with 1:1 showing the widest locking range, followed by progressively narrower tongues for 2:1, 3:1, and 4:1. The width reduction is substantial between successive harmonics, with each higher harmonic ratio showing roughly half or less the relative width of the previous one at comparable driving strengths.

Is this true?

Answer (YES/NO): NO